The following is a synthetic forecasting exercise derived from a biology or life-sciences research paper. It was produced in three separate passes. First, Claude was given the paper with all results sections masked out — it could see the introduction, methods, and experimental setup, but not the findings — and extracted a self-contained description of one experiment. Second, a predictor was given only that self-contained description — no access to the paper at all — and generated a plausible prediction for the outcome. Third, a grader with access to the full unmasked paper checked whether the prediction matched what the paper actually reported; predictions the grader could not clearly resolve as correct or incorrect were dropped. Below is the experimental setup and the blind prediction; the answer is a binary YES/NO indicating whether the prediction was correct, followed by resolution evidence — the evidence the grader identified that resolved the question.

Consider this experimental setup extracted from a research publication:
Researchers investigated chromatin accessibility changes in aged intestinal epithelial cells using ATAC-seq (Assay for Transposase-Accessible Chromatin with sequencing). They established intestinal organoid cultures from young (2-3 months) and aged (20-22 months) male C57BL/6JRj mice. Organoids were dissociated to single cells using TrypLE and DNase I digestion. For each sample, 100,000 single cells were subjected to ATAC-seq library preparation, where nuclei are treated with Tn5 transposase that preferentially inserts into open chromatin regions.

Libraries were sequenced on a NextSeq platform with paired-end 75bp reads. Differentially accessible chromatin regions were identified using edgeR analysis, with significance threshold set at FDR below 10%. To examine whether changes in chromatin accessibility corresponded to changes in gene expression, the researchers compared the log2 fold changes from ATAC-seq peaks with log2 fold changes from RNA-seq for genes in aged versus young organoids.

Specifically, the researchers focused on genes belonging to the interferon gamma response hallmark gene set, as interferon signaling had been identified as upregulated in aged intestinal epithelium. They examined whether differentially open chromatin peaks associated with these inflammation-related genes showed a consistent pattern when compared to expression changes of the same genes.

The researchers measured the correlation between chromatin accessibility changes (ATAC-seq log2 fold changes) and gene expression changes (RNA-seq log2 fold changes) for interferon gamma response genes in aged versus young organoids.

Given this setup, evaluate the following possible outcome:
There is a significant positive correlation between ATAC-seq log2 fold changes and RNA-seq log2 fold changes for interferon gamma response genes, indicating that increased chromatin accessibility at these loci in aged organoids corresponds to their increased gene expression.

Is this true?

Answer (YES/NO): YES